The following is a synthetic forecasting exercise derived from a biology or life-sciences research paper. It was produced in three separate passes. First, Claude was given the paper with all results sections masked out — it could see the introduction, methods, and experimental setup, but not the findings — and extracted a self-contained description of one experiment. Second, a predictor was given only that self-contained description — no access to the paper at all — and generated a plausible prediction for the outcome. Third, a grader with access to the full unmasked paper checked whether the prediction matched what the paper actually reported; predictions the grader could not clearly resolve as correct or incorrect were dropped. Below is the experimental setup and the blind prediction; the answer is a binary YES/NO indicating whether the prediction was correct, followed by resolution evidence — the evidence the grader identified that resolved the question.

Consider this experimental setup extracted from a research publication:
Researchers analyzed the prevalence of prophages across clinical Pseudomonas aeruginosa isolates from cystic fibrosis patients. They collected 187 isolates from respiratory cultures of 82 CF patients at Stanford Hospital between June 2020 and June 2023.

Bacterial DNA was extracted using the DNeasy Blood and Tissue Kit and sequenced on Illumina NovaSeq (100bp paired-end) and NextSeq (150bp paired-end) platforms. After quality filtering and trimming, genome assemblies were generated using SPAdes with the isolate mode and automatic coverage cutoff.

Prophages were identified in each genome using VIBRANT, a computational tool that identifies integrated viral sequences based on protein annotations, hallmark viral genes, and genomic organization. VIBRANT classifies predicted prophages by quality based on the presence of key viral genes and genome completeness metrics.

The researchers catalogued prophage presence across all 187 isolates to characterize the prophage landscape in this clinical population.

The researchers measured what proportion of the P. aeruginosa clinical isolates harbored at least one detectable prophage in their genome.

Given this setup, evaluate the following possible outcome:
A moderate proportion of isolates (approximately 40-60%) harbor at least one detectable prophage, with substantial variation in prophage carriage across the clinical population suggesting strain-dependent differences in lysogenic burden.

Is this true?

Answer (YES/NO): NO